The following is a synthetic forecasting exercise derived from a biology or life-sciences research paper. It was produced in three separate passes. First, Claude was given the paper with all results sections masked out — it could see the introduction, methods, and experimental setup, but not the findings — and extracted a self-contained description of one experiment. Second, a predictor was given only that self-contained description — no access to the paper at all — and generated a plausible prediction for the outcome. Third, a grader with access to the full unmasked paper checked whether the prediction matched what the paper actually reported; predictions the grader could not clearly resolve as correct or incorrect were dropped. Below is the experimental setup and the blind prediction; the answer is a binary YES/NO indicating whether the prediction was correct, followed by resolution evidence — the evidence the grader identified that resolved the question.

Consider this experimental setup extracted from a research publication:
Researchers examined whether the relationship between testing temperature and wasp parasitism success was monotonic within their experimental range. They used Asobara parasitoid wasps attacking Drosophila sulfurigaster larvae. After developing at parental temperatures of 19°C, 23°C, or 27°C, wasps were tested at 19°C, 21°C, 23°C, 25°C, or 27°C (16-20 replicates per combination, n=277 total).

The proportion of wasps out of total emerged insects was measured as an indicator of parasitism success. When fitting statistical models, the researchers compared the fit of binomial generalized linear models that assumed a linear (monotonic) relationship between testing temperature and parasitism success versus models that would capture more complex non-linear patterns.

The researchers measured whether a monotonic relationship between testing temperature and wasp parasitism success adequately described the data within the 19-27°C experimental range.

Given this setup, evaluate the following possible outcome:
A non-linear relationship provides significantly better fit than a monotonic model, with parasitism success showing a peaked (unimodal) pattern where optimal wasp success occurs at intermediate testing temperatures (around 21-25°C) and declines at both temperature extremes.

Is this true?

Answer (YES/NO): NO